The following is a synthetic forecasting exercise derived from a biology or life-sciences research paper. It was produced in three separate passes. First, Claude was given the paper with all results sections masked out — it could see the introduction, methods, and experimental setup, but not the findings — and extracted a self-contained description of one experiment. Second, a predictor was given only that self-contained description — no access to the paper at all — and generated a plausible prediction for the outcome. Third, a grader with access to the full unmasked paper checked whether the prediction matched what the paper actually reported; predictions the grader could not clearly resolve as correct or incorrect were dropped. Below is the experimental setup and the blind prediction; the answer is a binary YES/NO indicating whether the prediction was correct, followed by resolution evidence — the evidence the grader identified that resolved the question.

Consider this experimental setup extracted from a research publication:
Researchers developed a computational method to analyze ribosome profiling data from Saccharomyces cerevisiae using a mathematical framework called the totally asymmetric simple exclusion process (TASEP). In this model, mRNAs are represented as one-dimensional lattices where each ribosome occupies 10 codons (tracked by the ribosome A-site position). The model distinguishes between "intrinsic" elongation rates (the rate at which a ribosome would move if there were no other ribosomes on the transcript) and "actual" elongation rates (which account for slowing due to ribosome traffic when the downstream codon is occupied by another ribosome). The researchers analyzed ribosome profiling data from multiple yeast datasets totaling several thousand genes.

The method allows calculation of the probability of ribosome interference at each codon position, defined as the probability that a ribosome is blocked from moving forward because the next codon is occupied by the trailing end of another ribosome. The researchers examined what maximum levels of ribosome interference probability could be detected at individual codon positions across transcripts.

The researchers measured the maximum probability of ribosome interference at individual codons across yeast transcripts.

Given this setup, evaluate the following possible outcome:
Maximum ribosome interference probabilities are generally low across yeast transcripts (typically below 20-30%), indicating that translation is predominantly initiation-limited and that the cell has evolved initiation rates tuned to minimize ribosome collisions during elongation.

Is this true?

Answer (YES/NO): NO